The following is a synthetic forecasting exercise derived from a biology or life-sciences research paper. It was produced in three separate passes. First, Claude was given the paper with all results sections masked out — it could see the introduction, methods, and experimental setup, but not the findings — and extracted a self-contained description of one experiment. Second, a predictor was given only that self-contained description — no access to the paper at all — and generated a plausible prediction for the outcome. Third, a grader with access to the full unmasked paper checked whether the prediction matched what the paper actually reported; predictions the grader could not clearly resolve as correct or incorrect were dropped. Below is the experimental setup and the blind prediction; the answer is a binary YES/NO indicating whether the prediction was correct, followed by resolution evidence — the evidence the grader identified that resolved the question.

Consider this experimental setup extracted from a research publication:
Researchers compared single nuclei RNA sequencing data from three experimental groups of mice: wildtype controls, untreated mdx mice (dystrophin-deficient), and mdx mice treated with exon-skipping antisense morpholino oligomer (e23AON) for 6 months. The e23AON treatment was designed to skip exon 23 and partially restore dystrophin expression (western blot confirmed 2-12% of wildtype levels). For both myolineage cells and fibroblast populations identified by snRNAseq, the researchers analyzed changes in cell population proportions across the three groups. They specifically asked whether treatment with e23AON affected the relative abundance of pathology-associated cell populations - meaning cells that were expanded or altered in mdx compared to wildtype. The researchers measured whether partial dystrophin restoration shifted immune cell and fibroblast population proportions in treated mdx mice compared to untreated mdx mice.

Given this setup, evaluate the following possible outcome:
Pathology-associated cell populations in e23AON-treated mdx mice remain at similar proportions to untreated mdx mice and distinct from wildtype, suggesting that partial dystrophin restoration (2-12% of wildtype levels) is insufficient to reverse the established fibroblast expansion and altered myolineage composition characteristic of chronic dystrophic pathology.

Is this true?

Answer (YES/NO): NO